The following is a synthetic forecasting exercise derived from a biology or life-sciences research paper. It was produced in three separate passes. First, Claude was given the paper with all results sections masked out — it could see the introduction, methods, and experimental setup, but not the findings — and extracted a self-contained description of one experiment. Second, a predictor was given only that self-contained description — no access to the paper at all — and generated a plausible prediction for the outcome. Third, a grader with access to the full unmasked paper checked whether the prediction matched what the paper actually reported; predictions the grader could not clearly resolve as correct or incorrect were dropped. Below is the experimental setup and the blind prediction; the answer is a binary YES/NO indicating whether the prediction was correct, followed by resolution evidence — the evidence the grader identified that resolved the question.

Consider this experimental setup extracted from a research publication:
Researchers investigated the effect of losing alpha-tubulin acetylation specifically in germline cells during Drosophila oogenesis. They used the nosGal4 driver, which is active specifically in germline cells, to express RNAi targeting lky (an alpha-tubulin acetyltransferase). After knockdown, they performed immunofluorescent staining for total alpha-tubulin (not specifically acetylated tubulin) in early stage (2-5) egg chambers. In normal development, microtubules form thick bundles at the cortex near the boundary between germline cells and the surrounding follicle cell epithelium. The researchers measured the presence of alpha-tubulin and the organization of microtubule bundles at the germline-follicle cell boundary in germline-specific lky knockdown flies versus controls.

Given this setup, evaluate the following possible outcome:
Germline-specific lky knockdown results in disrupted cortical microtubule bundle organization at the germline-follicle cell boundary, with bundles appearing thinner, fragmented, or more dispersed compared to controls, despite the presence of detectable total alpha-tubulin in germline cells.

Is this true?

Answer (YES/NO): NO